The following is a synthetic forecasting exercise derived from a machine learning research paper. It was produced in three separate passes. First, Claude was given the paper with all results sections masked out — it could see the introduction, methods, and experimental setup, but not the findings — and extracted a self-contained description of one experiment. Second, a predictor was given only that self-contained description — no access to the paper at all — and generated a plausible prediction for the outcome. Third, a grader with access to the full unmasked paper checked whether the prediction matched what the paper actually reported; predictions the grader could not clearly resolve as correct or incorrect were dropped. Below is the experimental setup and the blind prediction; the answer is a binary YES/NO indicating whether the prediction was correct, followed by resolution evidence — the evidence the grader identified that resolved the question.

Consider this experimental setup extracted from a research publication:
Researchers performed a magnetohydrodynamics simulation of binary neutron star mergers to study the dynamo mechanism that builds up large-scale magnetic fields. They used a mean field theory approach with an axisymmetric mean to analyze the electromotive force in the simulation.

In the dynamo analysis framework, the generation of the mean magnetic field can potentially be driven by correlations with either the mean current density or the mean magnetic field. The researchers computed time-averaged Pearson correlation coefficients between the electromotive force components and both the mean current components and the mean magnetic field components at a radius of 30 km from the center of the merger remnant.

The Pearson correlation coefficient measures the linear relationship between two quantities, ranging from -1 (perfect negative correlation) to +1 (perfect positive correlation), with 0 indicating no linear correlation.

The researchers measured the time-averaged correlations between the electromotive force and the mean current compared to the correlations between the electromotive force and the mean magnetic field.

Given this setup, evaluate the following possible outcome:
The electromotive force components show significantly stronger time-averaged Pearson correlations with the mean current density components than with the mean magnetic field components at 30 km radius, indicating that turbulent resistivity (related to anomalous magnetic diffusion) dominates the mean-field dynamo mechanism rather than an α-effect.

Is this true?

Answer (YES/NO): NO